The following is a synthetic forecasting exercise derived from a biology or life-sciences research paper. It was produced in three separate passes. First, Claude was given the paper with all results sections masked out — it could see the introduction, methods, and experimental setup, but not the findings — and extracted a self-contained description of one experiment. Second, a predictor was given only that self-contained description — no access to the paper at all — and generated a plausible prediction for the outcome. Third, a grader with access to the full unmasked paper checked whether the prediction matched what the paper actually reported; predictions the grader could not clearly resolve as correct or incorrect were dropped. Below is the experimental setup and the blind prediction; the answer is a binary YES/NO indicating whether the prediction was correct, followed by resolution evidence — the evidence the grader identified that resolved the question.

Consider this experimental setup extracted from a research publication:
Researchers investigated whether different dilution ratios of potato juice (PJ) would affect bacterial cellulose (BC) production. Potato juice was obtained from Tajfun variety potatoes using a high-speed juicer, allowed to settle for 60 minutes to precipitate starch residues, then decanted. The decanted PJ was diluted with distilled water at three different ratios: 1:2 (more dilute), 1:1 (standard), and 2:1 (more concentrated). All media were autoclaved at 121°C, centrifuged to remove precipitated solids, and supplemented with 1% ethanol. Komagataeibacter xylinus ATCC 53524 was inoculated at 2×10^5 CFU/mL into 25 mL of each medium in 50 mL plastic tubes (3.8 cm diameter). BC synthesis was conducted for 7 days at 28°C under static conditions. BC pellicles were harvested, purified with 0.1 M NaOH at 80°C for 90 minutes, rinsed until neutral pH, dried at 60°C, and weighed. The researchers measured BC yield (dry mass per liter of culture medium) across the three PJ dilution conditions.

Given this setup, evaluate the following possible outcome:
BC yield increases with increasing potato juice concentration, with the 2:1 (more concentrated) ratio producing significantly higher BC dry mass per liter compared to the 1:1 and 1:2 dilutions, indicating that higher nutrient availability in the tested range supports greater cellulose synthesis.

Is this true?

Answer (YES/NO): NO